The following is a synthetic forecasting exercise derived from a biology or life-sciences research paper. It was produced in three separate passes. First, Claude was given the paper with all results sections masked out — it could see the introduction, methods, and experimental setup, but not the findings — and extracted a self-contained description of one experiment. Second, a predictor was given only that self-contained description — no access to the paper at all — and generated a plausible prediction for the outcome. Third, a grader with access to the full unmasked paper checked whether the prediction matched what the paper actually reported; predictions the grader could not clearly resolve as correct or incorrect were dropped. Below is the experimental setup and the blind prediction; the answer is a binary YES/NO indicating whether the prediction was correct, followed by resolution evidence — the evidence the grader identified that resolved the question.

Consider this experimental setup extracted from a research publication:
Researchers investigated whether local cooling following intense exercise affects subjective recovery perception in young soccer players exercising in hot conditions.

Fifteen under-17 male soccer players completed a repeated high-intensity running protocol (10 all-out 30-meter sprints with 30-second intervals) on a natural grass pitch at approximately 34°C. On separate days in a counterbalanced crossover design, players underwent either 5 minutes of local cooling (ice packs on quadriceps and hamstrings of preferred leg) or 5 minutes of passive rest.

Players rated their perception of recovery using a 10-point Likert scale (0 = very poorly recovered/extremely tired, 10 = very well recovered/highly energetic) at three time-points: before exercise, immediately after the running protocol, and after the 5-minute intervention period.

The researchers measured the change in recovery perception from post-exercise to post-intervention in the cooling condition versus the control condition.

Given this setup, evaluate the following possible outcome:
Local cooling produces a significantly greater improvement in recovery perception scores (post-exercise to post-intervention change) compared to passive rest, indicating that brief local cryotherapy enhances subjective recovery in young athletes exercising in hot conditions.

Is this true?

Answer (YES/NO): NO